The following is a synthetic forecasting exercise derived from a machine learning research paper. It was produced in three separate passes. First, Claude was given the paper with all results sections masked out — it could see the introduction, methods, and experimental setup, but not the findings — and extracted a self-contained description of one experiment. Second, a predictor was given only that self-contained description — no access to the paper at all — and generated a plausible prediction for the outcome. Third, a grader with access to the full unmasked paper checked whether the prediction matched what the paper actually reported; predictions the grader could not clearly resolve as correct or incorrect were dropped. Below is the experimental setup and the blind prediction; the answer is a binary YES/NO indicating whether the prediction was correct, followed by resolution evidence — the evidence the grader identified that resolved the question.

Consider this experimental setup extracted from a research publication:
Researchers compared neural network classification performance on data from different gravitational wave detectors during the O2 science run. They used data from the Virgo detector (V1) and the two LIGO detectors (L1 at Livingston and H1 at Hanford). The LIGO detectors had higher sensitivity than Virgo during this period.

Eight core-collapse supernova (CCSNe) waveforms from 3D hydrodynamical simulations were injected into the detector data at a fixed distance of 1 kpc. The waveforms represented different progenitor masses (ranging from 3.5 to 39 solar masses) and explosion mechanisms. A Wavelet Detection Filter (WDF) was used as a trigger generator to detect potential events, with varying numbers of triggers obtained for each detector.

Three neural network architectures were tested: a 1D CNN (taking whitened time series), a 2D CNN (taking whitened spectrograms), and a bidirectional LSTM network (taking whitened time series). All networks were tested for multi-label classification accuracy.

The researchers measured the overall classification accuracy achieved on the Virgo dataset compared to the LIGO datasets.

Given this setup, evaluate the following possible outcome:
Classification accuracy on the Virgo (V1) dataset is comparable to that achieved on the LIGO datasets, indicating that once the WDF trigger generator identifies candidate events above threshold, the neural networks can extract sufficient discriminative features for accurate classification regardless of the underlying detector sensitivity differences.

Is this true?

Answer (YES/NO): NO